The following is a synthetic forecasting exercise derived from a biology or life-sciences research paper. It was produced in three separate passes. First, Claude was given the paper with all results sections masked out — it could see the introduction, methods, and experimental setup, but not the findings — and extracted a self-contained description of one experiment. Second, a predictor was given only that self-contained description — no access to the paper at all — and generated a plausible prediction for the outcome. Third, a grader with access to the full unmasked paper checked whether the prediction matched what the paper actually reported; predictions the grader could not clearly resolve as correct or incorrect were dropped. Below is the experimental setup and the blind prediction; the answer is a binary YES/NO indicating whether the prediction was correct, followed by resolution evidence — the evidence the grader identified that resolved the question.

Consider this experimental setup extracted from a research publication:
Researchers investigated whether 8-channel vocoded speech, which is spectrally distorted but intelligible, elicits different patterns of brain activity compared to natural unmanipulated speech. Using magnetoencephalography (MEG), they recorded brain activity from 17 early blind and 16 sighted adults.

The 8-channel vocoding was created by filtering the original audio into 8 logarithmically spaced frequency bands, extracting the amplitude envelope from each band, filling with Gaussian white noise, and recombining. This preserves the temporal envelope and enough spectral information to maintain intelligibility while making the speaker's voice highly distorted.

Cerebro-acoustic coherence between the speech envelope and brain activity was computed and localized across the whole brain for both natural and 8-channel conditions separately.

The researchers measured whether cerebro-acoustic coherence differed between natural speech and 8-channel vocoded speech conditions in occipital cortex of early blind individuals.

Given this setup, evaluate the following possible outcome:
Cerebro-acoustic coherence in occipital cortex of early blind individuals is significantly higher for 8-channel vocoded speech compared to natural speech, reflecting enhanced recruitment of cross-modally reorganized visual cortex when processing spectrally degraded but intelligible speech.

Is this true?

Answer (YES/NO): NO